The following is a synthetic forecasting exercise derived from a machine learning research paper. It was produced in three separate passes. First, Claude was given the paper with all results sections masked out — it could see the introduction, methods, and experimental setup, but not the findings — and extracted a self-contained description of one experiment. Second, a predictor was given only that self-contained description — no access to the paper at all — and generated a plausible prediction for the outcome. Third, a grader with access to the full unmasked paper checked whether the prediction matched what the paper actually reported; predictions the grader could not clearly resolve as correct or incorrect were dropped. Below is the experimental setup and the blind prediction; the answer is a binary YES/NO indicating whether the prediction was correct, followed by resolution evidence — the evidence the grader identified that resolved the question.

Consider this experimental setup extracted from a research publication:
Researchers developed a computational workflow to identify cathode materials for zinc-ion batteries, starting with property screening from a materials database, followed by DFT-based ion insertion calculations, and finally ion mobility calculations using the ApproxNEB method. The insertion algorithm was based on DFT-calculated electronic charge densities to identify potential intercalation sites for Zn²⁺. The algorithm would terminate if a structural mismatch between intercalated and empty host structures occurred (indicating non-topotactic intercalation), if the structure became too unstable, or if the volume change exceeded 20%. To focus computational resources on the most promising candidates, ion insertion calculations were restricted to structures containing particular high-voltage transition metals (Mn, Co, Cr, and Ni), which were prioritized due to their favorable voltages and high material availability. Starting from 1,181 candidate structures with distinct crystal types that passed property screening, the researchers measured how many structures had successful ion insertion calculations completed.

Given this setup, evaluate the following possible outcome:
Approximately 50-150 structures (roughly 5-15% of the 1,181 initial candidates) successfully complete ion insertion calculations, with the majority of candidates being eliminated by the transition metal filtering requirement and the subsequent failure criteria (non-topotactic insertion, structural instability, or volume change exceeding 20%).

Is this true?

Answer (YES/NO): NO